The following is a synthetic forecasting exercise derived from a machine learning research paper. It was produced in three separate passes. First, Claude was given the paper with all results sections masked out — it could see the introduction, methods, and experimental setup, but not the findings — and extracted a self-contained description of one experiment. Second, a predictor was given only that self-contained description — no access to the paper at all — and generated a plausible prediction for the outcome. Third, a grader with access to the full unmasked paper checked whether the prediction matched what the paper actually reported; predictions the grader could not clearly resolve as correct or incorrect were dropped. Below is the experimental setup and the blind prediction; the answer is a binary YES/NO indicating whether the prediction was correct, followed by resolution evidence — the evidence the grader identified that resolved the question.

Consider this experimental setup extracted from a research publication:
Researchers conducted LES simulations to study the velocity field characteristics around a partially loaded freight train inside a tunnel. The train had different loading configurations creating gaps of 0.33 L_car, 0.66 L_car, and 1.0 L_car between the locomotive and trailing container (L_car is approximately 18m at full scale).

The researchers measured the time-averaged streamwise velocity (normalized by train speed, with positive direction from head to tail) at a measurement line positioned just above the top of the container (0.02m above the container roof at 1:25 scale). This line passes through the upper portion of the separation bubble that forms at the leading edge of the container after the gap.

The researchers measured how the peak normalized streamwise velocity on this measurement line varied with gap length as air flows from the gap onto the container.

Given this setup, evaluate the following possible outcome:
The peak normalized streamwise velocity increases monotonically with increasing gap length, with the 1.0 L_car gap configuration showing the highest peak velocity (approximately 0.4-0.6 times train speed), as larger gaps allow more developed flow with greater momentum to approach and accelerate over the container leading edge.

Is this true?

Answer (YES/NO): YES